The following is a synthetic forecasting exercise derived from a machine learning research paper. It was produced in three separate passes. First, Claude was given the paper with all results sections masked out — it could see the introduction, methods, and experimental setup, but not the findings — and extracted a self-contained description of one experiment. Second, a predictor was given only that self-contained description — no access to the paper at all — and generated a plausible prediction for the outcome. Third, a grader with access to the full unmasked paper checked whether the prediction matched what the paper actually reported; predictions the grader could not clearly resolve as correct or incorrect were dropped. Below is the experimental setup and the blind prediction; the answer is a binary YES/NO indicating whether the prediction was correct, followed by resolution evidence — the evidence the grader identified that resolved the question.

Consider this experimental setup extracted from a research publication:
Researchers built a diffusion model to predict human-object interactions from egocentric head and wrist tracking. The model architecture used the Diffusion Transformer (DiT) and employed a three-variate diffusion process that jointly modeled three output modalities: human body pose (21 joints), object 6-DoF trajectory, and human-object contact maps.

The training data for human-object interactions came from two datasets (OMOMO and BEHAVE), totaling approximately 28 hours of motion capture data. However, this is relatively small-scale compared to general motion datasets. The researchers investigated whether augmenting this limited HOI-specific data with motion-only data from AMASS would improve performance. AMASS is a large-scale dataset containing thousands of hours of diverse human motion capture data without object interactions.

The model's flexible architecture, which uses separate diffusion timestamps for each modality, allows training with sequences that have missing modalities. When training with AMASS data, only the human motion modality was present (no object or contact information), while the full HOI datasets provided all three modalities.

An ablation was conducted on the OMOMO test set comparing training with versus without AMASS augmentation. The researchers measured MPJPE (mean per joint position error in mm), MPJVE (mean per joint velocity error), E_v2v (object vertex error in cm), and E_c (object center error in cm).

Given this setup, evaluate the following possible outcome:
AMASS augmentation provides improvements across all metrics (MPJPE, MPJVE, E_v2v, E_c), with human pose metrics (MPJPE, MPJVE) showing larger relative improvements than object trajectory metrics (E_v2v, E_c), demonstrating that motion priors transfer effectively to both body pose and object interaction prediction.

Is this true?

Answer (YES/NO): YES